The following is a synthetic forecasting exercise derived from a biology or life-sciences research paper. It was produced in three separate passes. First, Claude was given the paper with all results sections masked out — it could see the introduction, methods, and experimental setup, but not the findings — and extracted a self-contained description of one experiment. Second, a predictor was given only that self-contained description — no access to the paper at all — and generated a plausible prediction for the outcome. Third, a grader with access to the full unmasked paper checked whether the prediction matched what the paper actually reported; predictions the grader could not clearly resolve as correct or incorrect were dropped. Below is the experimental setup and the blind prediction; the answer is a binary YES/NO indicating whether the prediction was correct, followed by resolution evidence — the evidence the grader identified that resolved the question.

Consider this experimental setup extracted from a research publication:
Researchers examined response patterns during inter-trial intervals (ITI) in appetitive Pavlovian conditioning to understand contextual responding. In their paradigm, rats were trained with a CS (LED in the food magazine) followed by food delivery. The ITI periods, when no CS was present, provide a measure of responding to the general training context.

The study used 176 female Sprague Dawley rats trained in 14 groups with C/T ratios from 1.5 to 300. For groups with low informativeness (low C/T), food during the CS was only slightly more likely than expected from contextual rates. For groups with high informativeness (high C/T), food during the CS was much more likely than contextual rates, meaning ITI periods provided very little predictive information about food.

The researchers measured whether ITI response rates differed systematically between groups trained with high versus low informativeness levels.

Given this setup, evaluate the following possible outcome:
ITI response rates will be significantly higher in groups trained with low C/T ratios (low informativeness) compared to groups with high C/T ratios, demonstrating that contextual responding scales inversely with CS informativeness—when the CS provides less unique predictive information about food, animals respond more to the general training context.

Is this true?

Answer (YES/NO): NO